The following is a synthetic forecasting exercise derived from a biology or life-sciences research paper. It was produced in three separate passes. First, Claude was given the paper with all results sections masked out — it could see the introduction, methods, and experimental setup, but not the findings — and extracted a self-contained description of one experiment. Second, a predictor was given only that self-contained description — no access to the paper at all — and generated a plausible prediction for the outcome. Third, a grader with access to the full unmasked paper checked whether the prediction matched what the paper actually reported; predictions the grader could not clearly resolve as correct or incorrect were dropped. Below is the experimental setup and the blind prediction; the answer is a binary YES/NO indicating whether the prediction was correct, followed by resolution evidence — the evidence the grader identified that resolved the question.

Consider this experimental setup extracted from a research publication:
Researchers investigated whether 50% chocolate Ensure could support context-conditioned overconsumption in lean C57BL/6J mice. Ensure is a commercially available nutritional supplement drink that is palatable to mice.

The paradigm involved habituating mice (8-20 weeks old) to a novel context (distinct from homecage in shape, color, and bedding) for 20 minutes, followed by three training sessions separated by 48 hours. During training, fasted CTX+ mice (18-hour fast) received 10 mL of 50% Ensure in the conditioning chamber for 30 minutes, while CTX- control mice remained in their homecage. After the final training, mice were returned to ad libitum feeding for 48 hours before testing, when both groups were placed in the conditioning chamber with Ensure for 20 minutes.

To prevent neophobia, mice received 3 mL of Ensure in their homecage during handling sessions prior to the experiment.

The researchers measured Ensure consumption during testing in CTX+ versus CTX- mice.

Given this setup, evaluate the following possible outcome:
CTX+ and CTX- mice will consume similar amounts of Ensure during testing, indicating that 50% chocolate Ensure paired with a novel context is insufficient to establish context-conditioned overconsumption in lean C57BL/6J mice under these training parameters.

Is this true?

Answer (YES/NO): NO